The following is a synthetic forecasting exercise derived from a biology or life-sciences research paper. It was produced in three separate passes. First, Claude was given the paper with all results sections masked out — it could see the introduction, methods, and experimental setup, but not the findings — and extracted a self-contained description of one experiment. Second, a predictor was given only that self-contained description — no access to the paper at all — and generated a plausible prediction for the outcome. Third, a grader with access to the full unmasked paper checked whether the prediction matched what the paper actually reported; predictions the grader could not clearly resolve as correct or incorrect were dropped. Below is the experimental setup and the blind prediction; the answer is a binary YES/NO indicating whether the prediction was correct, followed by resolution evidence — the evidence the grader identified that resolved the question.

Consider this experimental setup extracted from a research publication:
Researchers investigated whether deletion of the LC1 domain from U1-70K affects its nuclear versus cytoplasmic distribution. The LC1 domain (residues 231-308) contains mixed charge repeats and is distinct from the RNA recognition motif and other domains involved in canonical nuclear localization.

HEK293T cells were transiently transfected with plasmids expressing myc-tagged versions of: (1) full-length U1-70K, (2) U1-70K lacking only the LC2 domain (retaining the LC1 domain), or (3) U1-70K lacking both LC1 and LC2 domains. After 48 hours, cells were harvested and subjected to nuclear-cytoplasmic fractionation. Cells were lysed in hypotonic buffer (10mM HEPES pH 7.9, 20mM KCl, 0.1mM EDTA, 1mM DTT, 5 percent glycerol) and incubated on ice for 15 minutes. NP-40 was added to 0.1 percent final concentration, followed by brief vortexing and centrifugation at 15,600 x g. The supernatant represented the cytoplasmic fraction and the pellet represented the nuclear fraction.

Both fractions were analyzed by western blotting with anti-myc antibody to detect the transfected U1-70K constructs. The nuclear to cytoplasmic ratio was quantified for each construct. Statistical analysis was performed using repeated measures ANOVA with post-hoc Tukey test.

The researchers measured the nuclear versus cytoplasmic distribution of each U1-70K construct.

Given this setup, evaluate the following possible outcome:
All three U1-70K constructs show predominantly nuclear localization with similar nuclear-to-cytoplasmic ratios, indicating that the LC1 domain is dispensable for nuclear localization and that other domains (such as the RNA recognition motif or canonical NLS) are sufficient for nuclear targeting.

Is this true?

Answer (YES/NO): NO